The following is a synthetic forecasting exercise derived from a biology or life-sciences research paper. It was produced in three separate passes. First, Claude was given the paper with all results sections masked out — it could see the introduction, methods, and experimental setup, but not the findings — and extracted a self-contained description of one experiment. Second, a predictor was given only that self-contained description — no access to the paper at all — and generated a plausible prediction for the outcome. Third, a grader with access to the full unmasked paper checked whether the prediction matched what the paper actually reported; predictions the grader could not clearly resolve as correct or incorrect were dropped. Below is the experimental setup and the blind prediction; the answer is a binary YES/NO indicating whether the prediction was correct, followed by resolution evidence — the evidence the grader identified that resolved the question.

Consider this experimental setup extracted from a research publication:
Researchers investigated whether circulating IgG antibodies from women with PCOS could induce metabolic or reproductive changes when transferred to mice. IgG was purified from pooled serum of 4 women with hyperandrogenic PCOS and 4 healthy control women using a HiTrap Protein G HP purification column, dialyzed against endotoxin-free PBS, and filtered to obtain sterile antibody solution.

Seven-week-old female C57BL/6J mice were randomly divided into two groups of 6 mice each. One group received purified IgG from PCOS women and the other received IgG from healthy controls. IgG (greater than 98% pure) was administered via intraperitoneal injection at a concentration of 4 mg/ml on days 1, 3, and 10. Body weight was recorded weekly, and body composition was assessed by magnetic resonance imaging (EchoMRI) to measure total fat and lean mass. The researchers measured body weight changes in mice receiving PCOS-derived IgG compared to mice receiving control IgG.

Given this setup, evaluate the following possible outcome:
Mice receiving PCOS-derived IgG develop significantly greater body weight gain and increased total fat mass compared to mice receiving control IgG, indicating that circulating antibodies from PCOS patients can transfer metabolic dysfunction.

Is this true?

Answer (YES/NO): NO